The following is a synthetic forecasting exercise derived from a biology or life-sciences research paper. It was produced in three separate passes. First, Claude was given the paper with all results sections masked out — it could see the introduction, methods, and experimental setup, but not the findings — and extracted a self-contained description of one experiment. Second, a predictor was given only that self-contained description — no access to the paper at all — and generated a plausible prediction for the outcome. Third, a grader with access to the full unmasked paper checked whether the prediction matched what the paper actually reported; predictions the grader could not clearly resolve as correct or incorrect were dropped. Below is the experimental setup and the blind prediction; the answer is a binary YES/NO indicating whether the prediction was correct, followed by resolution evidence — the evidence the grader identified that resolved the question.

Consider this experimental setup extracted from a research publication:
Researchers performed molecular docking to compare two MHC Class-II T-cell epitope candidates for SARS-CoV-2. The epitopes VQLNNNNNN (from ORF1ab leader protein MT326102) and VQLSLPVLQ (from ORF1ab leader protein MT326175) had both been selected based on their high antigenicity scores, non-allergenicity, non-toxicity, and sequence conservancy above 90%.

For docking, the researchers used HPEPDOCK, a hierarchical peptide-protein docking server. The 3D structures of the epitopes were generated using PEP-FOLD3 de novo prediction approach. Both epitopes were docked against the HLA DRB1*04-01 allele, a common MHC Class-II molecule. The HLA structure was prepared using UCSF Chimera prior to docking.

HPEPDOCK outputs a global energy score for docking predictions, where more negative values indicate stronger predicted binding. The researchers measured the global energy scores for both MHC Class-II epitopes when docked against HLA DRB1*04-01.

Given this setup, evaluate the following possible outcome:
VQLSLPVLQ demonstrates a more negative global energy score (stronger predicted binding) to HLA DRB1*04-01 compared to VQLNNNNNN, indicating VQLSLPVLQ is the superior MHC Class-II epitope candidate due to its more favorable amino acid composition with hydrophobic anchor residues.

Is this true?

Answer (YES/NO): NO